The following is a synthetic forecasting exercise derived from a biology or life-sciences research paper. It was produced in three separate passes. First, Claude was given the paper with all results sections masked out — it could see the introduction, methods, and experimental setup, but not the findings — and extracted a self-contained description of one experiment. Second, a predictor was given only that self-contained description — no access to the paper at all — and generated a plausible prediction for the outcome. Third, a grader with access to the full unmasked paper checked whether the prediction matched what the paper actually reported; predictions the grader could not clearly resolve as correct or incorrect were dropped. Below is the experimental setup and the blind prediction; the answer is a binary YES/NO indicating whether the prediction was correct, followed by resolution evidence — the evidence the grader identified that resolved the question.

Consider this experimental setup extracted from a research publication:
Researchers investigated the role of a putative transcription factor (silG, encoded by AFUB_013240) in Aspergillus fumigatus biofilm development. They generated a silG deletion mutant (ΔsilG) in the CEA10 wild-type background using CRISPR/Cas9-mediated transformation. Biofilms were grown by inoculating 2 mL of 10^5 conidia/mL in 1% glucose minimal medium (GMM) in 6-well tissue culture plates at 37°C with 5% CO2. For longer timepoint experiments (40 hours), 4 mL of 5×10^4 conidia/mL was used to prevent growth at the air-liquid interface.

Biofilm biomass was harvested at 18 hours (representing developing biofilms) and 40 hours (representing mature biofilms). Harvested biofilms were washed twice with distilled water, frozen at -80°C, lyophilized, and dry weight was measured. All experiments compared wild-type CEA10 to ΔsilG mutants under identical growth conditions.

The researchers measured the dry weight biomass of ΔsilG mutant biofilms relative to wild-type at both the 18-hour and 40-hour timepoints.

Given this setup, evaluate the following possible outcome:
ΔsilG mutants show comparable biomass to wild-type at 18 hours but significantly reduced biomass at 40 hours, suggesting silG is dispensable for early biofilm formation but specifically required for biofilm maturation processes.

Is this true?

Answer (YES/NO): YES